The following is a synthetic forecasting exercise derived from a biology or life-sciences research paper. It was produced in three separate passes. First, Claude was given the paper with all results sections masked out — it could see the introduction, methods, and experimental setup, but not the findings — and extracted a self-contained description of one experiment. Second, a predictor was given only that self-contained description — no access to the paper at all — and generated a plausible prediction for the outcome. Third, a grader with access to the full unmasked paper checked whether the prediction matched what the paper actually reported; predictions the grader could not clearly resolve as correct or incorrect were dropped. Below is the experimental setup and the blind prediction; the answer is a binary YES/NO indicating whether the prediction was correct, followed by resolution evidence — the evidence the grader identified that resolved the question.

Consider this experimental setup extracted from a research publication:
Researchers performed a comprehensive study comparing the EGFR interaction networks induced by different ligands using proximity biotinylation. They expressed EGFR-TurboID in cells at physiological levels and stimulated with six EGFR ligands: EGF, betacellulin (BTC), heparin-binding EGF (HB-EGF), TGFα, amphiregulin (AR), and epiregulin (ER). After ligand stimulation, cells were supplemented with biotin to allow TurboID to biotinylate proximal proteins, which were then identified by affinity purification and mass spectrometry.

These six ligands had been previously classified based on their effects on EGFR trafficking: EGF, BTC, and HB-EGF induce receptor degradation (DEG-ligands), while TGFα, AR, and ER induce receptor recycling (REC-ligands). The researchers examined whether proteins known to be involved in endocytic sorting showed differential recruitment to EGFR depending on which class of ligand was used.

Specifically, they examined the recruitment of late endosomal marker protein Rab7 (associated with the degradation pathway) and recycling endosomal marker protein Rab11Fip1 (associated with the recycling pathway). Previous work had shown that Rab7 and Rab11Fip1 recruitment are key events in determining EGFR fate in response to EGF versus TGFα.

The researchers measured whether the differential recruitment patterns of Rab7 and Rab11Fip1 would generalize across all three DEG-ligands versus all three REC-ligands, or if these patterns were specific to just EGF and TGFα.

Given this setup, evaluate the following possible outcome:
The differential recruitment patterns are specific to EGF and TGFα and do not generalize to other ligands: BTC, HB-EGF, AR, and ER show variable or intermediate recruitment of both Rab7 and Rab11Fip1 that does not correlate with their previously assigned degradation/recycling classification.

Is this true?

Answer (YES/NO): NO